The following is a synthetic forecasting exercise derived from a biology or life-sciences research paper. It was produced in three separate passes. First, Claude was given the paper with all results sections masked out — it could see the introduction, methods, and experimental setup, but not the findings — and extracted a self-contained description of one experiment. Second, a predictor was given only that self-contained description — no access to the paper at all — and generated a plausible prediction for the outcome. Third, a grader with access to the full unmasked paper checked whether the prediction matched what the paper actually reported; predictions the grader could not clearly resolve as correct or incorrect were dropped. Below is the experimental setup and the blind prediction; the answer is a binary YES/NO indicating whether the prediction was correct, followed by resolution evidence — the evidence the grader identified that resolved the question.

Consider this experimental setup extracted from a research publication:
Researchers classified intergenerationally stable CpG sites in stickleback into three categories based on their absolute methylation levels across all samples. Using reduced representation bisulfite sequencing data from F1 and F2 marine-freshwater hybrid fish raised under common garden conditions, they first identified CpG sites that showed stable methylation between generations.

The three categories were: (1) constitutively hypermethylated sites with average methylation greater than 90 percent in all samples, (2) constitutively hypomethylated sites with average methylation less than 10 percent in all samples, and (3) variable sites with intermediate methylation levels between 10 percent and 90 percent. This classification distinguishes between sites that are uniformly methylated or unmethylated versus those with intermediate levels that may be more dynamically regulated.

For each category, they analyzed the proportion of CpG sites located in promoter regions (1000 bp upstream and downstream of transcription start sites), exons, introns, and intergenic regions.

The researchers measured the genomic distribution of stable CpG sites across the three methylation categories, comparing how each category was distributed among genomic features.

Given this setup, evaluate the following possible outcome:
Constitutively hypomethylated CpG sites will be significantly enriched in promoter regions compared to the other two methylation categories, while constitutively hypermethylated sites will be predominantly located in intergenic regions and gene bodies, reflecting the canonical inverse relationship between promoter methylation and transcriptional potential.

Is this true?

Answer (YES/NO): NO